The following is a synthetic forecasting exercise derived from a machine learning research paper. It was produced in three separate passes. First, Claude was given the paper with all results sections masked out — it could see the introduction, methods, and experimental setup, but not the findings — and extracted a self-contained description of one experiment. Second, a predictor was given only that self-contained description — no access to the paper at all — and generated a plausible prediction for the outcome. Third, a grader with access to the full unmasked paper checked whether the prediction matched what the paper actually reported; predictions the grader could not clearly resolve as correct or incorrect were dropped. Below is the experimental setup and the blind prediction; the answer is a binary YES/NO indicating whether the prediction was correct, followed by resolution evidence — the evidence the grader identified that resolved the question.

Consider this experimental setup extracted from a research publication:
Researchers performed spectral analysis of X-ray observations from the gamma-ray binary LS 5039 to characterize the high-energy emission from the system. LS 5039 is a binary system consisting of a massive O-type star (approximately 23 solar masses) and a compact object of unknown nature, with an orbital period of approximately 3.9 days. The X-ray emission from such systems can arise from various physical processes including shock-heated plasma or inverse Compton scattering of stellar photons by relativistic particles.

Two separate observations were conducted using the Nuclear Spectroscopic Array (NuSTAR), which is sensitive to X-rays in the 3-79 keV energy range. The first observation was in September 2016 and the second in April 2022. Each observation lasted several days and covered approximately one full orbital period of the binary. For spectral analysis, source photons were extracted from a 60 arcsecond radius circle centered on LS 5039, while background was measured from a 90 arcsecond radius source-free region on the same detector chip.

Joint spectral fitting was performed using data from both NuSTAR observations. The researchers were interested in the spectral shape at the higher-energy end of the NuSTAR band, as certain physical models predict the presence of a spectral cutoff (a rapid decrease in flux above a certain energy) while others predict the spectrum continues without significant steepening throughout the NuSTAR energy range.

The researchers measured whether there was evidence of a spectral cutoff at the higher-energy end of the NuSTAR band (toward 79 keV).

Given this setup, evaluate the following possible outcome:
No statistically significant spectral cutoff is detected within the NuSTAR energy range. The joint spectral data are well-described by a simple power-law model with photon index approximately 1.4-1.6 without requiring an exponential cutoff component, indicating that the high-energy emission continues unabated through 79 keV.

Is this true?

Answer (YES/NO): NO